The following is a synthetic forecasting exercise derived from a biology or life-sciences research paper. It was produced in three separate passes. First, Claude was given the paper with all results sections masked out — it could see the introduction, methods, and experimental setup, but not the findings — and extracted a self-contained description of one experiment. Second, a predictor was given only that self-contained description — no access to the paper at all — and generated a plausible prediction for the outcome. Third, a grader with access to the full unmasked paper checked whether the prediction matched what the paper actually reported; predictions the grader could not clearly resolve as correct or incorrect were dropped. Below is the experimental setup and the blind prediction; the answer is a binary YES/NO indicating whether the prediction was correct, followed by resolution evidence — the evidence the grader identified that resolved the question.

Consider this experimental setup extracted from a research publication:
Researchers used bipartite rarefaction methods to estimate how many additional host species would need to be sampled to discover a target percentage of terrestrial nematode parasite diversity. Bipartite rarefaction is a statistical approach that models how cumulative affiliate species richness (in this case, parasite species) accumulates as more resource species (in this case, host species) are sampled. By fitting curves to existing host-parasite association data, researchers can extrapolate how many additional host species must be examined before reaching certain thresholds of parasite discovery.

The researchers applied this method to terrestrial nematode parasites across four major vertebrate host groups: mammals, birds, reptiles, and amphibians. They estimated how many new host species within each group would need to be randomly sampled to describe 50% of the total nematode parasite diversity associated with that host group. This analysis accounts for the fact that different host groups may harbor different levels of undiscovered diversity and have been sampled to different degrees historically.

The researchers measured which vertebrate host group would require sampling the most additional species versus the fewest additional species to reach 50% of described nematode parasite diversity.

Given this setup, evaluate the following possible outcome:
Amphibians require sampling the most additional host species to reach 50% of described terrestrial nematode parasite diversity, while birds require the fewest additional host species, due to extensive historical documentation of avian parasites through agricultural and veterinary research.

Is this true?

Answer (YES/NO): NO